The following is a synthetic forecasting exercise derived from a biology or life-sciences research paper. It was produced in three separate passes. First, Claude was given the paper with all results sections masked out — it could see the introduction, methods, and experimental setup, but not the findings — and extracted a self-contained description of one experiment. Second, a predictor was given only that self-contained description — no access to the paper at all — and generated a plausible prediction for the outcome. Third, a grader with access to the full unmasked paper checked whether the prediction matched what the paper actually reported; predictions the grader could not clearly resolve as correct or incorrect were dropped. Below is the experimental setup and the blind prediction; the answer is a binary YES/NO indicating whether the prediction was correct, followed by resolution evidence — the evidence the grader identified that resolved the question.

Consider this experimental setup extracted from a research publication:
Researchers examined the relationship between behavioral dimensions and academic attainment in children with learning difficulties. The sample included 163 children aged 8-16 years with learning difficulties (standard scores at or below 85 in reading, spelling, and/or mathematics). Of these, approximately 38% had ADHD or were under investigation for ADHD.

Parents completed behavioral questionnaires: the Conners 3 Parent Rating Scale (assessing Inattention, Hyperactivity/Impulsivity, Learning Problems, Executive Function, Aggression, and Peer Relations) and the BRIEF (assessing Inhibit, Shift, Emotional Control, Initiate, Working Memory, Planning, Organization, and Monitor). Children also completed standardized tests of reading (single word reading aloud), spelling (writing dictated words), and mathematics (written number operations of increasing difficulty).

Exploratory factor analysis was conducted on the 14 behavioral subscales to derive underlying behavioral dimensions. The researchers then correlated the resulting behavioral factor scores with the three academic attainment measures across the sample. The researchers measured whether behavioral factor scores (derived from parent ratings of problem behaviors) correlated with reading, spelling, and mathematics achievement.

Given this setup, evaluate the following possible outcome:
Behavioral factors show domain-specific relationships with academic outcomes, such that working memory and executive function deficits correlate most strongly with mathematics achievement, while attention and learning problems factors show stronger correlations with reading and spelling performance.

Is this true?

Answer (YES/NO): NO